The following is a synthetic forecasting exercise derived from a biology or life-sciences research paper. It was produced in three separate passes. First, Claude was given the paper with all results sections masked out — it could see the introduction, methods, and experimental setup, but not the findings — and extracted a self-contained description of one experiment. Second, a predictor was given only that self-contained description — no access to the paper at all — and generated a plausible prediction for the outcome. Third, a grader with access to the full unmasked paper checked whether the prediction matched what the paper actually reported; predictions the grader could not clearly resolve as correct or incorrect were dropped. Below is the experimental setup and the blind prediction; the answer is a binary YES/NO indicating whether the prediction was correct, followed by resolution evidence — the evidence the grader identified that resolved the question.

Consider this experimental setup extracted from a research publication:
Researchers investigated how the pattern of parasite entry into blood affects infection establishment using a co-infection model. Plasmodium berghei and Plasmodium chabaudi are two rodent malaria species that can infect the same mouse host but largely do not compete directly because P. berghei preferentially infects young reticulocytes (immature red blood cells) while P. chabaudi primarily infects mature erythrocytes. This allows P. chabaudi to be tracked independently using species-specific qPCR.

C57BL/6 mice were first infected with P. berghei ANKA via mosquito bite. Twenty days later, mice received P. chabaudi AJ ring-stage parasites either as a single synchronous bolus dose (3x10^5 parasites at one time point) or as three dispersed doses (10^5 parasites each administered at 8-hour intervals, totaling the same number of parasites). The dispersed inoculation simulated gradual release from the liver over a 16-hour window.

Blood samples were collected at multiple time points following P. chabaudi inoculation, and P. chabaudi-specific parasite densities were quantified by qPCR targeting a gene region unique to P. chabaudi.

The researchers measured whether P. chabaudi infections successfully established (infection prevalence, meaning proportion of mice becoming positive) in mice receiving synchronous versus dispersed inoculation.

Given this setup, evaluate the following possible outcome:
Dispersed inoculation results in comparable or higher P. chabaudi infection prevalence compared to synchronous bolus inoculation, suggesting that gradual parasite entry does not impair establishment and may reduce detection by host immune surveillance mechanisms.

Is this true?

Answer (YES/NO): YES